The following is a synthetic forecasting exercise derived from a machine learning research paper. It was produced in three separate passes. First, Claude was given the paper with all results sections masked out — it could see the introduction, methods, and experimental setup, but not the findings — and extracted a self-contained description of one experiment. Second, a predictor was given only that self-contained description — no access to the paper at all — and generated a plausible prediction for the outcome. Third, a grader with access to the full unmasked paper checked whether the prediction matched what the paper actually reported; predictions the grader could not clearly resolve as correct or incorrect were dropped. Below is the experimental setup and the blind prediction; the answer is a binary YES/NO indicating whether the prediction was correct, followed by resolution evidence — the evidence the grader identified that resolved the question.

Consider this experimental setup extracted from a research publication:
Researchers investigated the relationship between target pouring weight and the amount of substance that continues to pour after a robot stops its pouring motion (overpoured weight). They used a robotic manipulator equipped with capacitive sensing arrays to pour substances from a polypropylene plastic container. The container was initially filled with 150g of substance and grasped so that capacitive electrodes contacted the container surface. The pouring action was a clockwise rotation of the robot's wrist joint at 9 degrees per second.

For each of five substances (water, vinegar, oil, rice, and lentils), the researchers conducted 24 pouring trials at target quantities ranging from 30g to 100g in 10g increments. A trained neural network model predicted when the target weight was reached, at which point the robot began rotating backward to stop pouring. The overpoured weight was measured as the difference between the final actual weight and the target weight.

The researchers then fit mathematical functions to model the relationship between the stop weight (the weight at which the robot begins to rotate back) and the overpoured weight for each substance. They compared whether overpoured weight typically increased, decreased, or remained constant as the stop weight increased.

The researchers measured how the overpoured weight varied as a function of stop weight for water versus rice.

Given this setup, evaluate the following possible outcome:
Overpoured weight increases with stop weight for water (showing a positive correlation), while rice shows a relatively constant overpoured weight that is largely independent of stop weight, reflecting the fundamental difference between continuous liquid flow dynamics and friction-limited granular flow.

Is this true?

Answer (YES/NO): NO